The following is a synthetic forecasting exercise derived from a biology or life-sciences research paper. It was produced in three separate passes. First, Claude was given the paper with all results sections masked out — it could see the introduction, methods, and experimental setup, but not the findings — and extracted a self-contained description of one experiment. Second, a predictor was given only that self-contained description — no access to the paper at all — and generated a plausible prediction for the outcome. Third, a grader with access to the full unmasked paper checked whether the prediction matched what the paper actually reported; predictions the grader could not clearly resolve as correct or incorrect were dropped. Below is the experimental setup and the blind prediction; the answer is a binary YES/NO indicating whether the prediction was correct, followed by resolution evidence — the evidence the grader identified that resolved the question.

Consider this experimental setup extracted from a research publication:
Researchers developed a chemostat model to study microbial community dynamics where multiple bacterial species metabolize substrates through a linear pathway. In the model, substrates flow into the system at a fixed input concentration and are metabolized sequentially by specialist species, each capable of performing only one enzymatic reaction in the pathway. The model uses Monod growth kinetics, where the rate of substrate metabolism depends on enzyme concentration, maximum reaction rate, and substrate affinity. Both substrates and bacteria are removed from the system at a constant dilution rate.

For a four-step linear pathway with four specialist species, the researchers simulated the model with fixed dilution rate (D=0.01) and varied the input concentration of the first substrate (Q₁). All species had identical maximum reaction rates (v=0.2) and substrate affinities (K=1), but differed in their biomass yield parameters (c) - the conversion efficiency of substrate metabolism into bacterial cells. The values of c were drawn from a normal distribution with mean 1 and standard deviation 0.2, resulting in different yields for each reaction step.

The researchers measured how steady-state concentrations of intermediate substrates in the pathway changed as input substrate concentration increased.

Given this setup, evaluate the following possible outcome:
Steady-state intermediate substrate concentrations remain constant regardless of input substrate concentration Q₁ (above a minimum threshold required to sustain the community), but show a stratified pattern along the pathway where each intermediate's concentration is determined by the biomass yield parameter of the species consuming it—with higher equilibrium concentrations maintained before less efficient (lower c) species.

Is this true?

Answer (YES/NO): YES